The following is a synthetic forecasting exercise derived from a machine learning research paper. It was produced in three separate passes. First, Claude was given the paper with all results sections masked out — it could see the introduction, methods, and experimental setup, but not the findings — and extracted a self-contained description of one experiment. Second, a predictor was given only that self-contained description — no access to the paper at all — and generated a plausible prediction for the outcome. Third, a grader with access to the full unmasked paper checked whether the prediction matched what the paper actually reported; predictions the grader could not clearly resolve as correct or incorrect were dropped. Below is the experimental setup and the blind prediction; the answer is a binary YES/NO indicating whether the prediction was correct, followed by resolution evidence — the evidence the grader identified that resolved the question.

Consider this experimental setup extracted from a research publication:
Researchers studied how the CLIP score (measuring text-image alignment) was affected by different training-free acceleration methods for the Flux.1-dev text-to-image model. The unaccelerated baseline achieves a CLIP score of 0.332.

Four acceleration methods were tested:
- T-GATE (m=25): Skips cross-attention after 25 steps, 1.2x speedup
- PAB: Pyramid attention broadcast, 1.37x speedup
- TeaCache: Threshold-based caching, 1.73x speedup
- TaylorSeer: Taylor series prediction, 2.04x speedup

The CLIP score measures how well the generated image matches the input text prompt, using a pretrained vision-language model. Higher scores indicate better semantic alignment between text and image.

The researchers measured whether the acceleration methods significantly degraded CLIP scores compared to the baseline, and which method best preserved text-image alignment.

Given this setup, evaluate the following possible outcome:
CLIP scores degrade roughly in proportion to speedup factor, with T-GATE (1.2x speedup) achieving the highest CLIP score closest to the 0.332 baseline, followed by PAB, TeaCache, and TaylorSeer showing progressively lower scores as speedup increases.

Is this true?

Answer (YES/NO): NO